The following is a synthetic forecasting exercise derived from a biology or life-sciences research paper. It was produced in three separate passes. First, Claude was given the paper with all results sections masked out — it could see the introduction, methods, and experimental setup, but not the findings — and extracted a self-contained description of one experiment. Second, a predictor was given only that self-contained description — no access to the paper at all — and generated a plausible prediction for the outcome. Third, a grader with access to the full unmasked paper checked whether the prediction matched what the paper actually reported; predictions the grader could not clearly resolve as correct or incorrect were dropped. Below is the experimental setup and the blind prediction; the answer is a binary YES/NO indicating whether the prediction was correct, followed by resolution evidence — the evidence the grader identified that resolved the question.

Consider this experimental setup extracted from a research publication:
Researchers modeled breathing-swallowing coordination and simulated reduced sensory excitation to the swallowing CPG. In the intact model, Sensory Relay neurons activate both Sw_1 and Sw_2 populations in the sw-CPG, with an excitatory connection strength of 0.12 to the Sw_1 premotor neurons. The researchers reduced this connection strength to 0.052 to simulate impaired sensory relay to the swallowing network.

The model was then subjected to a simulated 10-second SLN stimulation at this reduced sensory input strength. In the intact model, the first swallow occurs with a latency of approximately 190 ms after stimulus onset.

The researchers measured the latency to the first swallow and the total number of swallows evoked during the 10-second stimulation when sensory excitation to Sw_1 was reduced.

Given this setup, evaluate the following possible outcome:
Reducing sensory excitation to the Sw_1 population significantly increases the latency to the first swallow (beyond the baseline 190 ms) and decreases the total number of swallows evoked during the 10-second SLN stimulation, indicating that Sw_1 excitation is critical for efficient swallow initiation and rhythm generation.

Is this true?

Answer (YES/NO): YES